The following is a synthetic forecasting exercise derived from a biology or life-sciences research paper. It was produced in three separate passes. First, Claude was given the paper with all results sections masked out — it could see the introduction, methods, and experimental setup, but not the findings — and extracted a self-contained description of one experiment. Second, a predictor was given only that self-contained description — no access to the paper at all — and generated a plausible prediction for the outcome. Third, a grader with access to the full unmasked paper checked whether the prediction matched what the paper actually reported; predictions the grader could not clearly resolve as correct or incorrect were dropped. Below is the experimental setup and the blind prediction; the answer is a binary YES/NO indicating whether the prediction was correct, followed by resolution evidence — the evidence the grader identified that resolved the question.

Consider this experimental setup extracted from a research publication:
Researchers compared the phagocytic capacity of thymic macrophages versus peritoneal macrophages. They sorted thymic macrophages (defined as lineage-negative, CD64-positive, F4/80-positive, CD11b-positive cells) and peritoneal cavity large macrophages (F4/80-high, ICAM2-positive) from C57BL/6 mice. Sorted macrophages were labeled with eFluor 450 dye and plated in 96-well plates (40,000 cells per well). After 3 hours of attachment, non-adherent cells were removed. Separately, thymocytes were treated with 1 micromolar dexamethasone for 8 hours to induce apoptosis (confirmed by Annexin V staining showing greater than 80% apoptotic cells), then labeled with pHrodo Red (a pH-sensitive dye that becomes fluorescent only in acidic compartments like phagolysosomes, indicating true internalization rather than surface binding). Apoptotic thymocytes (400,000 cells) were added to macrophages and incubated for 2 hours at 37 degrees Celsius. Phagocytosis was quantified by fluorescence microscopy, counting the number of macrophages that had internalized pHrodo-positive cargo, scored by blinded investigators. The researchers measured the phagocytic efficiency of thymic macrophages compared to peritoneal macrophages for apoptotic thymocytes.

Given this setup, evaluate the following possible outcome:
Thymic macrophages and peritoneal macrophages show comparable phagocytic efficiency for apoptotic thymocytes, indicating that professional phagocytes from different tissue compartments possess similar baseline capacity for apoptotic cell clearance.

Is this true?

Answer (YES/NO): NO